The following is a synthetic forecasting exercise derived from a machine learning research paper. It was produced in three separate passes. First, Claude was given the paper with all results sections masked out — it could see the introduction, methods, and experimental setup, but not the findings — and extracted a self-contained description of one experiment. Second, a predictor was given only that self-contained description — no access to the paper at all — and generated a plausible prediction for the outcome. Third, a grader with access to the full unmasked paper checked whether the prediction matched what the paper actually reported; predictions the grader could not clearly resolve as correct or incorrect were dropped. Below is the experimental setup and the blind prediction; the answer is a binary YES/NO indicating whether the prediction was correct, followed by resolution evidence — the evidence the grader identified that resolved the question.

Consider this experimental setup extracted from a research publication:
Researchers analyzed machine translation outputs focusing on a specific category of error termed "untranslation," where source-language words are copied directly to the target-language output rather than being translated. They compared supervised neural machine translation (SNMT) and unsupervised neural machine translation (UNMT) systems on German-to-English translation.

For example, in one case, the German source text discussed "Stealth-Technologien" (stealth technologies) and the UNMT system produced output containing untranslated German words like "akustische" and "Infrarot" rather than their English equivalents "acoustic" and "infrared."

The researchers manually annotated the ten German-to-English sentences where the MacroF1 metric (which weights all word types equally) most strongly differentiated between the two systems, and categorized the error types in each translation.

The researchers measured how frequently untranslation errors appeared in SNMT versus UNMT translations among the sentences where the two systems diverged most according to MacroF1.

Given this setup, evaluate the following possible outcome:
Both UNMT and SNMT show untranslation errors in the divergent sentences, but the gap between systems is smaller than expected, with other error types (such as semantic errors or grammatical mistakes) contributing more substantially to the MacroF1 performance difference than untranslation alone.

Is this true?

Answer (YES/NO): NO